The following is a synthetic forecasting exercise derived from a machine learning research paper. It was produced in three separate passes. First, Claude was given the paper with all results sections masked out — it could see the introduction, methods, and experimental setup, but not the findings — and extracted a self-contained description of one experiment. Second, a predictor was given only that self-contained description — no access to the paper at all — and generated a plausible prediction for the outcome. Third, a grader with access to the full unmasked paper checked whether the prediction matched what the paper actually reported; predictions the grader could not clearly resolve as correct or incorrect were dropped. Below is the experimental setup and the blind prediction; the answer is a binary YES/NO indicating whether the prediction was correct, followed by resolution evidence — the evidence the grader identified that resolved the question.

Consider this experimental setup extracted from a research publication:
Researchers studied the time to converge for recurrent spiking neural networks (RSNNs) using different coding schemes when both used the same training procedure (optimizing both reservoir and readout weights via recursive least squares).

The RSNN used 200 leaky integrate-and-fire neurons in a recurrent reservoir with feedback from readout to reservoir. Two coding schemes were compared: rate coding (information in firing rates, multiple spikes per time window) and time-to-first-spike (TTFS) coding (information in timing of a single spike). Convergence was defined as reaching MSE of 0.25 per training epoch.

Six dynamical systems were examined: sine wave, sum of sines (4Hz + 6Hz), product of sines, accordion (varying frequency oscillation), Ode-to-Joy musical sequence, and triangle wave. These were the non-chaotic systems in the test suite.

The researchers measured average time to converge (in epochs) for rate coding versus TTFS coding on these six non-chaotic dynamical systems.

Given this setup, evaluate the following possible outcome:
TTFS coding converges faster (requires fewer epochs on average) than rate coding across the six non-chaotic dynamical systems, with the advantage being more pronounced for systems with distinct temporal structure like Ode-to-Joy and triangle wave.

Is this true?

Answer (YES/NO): NO